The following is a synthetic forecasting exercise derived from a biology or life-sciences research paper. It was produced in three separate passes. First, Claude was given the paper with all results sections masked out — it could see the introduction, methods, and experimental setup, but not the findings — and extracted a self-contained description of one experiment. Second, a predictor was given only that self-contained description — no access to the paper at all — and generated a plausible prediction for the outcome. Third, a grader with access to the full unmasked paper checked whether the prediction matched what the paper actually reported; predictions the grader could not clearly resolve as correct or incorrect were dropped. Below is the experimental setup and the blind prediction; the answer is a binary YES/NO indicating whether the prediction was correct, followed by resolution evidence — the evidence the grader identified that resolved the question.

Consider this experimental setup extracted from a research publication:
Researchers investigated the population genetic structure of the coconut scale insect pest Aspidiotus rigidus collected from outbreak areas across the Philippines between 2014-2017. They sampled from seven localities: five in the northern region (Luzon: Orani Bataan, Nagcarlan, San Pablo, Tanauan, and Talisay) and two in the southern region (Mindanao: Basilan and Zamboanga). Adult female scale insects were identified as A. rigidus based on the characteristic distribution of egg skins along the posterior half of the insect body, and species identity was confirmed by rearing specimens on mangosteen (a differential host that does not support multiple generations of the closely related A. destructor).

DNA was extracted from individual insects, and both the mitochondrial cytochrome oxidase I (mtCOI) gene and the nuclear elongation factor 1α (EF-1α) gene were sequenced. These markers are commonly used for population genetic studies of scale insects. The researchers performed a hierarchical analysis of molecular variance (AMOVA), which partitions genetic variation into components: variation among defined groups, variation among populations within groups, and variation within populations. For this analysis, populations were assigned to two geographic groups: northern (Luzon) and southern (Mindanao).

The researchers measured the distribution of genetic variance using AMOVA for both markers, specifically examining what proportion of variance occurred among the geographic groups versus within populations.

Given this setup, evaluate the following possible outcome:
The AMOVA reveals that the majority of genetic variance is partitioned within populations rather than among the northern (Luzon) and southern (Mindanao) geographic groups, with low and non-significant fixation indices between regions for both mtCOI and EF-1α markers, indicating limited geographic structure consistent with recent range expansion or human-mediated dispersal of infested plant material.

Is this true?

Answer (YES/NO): NO